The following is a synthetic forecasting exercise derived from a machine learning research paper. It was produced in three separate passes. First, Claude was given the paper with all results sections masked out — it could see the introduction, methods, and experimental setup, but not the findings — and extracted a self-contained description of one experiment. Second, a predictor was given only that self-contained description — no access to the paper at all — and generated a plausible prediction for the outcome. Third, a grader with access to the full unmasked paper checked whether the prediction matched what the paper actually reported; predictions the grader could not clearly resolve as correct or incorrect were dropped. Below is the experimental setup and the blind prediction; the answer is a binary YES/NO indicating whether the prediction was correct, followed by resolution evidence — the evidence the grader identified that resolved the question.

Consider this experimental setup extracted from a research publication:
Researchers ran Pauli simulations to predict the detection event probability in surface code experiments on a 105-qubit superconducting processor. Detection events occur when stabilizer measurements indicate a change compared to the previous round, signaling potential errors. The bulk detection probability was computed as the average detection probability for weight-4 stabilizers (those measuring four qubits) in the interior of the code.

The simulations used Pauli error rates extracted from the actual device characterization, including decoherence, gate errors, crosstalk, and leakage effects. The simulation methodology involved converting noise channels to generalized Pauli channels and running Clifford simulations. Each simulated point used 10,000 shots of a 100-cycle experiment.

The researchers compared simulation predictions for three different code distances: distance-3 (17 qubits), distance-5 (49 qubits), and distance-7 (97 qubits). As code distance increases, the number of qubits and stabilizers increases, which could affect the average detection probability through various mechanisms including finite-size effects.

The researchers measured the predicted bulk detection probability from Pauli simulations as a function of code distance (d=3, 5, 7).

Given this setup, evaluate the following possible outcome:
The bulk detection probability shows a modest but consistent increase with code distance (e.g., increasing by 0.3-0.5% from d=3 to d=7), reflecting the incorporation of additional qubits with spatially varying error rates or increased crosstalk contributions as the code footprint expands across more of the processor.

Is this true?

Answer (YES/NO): NO